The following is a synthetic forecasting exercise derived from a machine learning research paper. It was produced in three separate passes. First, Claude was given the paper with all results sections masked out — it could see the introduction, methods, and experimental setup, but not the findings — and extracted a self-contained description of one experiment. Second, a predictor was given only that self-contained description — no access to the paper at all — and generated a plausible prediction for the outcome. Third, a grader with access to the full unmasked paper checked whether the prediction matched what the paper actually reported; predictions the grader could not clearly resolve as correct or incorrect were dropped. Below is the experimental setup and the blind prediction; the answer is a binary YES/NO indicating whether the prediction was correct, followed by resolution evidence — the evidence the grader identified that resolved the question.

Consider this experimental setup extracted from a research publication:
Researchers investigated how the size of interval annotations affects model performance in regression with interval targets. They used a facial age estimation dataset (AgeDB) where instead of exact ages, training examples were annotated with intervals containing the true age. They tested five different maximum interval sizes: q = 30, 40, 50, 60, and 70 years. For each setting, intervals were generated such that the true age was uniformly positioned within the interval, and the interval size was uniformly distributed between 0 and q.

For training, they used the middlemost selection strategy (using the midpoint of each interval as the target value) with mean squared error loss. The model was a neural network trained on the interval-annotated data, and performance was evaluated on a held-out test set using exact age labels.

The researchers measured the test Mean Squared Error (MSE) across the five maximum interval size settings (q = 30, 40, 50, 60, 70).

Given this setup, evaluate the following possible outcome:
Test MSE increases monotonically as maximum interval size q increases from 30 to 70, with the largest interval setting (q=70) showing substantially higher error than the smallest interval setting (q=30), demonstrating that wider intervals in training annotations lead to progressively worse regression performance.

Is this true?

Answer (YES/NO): NO